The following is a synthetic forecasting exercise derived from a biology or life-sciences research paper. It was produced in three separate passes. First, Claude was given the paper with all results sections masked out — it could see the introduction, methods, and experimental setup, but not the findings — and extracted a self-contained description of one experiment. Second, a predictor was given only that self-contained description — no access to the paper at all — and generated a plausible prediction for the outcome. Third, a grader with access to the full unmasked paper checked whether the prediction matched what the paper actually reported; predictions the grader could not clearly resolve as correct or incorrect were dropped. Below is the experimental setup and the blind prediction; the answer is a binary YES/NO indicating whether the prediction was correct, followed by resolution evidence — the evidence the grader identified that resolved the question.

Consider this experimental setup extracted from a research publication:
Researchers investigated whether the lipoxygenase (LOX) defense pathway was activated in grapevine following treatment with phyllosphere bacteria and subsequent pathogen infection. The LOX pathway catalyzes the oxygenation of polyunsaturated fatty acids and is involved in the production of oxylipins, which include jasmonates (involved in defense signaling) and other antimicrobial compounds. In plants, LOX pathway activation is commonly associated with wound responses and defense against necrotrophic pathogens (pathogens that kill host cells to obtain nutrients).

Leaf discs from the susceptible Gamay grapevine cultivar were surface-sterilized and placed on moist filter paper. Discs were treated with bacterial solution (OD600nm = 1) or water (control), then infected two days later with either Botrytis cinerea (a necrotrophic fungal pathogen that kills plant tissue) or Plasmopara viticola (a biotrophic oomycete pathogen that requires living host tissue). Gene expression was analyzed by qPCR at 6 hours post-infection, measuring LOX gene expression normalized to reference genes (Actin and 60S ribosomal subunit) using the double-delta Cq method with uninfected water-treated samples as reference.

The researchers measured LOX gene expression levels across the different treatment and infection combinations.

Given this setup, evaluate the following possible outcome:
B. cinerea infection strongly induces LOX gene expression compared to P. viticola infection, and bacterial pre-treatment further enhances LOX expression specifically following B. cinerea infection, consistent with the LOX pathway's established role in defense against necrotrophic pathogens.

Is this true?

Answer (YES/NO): NO